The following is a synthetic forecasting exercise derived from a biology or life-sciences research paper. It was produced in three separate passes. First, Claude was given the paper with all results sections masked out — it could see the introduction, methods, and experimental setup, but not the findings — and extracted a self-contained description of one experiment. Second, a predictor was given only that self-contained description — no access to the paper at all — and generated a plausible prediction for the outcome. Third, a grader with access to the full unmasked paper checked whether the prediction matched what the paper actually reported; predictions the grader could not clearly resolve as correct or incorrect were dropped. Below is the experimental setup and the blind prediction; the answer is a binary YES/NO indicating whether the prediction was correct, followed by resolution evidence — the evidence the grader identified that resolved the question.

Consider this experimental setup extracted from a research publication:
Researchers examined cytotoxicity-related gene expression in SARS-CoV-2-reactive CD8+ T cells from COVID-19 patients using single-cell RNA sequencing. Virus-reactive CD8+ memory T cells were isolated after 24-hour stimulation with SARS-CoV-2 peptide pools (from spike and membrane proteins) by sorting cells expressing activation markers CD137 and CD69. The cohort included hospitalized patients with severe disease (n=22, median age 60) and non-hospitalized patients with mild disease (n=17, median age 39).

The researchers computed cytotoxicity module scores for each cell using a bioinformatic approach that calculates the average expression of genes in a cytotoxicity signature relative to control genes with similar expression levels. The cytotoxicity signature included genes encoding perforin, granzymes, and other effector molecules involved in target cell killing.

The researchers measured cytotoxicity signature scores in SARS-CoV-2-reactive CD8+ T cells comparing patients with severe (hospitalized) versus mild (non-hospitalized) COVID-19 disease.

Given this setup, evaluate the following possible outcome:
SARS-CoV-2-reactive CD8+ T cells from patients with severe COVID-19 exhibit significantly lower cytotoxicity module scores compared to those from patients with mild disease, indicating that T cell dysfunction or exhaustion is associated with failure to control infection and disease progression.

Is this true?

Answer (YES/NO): NO